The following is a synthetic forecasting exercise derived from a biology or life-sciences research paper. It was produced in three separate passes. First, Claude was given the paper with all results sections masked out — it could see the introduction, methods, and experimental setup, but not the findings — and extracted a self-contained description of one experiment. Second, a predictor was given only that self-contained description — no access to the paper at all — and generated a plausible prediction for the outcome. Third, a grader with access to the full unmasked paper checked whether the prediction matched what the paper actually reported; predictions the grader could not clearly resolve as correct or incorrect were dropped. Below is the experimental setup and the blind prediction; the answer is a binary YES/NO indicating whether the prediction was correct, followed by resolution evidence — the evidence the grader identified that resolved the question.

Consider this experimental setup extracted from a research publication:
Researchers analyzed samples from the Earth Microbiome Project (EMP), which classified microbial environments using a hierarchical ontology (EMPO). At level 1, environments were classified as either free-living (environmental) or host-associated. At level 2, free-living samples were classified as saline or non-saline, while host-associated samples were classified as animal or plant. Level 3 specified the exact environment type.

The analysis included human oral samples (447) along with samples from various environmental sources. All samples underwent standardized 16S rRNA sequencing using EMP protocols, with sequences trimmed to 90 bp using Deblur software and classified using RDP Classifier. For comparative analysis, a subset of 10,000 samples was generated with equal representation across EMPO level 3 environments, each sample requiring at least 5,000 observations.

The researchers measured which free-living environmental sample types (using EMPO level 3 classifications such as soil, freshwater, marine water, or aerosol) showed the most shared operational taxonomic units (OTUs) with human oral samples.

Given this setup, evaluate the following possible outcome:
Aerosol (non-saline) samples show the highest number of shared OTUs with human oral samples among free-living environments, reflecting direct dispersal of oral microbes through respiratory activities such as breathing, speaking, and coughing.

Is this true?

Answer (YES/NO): YES